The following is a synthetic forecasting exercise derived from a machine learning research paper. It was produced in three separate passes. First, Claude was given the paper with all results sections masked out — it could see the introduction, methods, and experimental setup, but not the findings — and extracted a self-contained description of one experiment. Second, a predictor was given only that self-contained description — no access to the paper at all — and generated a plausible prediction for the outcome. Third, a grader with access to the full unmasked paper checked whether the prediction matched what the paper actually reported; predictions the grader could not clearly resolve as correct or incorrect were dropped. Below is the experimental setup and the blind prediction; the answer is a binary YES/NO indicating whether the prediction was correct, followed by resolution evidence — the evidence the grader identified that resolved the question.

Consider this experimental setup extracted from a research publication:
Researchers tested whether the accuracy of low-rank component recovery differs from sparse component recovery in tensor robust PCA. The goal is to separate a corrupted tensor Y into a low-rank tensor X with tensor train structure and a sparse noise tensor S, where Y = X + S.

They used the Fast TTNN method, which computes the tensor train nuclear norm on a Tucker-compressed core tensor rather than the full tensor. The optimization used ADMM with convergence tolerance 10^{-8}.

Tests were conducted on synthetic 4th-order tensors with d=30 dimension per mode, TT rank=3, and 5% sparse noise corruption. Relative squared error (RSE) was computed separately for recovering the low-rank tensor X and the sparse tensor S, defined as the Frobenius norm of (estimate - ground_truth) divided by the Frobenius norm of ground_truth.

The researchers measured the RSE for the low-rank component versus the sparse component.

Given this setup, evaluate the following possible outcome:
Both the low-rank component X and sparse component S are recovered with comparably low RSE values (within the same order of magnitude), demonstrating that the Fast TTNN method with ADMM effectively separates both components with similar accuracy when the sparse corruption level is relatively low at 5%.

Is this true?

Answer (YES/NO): NO